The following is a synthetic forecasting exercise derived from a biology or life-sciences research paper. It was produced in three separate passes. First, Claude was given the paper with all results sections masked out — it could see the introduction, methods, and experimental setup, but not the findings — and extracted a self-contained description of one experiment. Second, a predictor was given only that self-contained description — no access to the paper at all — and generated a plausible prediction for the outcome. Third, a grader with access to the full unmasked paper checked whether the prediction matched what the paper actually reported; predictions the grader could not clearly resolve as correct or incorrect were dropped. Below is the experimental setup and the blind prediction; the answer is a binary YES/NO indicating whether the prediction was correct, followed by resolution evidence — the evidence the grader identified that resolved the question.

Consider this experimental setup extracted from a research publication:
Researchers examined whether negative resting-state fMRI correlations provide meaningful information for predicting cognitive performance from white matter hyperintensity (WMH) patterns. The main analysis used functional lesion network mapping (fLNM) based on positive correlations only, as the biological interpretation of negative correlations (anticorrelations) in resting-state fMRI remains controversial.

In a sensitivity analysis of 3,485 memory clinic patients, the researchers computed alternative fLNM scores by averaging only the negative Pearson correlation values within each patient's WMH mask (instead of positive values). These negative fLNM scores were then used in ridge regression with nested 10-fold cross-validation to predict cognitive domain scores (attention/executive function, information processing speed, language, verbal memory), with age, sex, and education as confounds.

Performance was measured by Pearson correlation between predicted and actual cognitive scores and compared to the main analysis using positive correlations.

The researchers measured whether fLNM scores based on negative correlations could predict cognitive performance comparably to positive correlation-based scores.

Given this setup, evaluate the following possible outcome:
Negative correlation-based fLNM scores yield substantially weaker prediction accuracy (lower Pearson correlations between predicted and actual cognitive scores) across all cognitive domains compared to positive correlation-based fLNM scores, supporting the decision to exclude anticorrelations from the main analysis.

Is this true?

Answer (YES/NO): NO